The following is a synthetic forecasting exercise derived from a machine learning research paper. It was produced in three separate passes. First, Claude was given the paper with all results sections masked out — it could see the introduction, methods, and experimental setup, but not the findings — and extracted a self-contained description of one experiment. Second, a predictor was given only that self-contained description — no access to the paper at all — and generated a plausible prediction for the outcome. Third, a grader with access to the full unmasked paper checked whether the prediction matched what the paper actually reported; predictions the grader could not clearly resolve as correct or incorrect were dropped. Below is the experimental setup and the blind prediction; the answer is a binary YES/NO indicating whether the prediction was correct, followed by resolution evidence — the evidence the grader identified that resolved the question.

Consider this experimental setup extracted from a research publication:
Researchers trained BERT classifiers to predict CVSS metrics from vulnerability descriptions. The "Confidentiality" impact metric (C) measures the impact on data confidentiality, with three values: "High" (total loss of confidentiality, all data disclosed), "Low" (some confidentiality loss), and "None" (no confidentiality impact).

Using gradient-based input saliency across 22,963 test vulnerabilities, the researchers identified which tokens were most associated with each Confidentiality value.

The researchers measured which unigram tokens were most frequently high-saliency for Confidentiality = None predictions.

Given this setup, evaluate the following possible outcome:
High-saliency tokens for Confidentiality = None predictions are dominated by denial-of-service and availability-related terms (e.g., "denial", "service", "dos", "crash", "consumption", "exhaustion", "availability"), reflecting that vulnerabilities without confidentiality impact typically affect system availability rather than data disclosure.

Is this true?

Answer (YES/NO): YES